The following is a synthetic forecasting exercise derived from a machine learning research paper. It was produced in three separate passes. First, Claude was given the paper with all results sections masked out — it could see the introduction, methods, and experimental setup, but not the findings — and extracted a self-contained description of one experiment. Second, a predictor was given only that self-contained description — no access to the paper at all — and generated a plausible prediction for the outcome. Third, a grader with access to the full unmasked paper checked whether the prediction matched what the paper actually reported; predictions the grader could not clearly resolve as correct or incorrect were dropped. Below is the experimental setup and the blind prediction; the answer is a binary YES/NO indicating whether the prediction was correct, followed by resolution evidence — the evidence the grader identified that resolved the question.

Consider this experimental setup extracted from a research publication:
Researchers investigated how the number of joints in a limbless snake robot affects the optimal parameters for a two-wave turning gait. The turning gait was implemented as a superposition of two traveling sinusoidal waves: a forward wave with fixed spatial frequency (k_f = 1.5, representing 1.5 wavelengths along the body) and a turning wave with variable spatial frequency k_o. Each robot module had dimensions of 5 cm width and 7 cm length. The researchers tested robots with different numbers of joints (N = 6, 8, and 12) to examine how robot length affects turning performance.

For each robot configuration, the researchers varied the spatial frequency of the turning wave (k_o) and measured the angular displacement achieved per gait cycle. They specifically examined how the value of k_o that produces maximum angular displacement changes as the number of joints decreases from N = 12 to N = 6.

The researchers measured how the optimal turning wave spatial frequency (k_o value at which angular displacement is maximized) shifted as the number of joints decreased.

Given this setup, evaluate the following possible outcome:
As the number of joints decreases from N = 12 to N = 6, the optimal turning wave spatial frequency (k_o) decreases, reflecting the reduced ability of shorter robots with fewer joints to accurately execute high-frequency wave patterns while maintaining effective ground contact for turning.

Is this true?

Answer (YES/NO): YES